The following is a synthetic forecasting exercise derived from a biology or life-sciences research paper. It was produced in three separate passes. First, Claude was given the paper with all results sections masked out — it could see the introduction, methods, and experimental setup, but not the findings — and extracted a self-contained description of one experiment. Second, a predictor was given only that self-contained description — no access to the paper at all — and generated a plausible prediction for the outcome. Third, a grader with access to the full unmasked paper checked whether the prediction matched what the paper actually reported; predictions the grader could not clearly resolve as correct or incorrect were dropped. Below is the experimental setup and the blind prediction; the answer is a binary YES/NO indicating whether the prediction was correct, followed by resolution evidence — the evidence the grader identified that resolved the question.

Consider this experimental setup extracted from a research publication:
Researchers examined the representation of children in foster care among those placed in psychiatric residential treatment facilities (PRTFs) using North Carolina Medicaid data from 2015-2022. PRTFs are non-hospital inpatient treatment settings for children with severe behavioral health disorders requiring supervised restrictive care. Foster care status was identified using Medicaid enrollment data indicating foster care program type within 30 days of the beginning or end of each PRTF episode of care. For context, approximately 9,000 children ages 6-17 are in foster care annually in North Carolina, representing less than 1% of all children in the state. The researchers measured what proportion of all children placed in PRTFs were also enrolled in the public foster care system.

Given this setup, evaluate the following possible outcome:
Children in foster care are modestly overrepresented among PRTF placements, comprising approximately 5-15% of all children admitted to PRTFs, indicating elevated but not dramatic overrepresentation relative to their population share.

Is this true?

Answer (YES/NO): NO